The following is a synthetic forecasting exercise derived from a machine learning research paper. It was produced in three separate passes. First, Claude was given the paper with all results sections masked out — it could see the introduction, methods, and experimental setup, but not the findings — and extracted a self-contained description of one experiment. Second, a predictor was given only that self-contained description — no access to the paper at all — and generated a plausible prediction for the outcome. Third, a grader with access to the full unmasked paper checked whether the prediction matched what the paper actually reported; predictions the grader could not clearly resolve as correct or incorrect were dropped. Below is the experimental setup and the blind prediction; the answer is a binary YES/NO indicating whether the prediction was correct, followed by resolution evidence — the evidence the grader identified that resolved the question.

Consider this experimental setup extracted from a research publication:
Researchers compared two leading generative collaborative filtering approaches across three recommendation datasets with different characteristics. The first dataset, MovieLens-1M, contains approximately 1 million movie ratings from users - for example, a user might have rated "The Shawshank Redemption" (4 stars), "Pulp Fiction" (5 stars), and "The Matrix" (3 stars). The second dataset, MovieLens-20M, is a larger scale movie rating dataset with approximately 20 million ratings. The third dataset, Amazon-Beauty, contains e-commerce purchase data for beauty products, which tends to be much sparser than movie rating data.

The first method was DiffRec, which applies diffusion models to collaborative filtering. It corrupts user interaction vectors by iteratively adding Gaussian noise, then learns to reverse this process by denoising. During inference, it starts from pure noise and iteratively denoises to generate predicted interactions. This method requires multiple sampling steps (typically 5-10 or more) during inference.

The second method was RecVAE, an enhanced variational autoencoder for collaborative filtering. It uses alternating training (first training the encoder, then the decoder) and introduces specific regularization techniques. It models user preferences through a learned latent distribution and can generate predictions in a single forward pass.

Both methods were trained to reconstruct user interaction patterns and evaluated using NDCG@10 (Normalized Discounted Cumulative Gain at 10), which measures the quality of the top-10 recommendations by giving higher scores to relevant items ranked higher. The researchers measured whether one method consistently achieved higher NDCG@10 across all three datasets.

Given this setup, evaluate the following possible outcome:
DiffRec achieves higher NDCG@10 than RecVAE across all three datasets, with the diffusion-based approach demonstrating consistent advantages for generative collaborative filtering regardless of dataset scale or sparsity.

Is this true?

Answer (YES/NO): YES